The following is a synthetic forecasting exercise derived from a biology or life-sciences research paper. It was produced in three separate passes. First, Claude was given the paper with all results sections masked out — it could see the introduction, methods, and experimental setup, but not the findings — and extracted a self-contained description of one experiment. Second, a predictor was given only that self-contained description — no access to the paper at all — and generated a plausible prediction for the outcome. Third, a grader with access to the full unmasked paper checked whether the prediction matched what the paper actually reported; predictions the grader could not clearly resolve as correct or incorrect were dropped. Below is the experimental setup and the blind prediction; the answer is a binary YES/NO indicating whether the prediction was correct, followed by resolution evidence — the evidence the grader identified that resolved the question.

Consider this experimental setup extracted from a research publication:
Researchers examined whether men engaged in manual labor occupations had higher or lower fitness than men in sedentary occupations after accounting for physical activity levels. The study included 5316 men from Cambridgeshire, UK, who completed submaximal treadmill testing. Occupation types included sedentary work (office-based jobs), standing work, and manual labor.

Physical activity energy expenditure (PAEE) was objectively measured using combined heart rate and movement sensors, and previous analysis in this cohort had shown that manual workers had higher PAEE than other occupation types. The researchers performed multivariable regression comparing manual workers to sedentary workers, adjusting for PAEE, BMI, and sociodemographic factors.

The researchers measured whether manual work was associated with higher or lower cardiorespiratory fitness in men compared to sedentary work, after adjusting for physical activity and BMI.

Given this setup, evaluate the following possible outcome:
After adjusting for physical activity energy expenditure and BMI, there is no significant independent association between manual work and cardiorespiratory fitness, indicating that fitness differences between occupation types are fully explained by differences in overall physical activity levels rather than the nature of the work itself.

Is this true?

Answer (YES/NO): NO